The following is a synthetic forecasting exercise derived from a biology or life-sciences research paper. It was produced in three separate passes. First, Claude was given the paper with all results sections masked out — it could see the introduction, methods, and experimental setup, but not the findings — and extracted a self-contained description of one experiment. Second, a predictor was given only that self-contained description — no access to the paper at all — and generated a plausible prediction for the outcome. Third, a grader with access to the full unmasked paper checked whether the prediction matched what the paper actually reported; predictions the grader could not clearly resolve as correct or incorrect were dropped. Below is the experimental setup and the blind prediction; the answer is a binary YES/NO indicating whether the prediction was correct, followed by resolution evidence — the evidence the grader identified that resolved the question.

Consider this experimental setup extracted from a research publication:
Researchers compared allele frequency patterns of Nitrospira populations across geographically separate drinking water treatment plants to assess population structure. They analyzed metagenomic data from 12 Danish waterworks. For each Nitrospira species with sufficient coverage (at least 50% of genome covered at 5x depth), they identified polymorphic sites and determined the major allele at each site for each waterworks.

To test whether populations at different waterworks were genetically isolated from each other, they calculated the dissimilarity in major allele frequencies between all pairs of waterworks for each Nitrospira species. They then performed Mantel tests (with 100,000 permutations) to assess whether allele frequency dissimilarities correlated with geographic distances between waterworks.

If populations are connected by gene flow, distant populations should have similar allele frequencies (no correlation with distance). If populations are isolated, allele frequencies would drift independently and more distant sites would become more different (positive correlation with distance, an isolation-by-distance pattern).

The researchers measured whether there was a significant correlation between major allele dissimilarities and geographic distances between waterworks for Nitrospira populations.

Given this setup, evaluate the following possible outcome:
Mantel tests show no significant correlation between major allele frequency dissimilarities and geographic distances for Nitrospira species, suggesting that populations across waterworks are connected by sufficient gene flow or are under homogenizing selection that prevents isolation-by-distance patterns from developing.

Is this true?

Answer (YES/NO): YES